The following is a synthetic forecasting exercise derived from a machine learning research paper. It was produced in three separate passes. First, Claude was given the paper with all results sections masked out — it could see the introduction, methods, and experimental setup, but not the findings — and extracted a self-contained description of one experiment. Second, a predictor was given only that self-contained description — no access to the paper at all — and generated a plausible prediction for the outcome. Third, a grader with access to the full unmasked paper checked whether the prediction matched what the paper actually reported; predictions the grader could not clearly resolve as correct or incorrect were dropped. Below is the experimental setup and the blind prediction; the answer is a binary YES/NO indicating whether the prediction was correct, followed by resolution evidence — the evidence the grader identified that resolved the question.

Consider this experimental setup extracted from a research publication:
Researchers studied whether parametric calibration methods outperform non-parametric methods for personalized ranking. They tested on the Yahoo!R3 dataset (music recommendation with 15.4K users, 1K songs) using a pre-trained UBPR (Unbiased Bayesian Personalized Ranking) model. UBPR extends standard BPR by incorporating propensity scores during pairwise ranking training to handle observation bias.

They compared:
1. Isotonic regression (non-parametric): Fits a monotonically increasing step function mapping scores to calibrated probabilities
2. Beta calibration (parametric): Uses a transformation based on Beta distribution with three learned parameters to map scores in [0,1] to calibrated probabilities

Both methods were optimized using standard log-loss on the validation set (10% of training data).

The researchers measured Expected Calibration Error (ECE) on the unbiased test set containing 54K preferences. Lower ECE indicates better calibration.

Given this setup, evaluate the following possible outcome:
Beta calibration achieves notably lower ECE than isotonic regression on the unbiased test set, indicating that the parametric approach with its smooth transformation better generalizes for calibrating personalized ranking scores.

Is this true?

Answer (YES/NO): YES